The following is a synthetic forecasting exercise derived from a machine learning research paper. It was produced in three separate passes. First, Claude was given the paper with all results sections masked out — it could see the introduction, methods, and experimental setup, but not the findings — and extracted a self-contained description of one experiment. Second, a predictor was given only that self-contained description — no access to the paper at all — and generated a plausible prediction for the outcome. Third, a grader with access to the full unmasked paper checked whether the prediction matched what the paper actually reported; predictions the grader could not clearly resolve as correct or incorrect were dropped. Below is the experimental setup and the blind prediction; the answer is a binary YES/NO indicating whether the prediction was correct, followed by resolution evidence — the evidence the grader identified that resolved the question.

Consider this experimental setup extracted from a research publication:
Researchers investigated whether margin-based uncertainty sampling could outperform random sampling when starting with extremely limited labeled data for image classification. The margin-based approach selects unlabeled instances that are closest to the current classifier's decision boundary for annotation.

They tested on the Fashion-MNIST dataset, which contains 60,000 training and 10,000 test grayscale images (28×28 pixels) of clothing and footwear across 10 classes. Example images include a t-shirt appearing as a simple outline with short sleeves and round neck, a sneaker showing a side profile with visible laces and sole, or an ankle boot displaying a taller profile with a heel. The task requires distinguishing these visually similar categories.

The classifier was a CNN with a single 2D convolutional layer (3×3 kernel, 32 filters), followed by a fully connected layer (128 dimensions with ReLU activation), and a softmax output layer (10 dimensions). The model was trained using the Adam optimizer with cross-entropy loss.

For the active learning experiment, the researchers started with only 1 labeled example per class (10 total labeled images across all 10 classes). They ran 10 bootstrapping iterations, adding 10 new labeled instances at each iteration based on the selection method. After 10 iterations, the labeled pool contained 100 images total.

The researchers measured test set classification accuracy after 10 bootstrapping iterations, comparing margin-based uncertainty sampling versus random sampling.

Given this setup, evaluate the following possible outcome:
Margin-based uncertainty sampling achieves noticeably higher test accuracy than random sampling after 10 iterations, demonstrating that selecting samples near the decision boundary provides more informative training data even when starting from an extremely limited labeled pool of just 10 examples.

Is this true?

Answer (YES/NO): NO